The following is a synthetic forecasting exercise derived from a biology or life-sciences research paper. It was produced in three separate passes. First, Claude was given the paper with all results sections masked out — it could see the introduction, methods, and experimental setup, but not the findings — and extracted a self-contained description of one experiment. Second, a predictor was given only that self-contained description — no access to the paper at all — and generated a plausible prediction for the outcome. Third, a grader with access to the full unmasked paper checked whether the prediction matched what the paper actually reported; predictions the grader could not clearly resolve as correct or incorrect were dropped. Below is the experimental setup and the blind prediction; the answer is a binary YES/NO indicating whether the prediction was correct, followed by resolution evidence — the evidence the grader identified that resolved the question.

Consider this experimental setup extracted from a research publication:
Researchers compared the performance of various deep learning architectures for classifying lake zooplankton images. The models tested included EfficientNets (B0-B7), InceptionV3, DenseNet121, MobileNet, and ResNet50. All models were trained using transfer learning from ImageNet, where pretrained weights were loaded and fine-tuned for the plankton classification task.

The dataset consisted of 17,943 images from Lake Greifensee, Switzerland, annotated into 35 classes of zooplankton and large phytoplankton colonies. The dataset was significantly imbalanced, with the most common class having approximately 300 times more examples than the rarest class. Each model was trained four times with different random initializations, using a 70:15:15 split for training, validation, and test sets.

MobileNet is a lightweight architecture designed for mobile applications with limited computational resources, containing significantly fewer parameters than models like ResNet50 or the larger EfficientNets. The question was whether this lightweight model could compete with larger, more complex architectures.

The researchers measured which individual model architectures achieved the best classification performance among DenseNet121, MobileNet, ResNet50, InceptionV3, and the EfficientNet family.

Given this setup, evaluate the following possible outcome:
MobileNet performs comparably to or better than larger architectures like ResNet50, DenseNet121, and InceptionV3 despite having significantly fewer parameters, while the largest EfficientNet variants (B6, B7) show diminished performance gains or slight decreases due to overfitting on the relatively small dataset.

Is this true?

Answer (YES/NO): NO